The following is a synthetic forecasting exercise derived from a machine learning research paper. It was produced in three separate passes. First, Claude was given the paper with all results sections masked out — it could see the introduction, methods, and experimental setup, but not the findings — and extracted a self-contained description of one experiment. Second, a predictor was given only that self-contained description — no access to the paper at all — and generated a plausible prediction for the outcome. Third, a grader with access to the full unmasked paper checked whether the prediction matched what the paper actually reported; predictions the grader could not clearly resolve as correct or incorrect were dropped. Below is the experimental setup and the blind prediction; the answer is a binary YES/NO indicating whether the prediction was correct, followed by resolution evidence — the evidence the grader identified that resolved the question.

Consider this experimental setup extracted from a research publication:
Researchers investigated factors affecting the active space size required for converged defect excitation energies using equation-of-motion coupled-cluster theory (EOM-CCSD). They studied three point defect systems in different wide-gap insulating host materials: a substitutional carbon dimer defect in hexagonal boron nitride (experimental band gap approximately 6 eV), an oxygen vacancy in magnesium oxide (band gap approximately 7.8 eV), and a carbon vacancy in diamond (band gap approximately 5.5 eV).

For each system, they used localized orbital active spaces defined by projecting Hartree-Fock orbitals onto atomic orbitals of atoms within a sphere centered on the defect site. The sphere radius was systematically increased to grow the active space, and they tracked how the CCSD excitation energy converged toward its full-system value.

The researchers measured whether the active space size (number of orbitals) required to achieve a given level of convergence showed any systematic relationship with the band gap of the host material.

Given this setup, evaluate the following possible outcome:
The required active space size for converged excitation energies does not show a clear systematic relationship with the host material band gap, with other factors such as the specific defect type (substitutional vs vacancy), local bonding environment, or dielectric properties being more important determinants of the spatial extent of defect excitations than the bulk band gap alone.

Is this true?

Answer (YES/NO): YES